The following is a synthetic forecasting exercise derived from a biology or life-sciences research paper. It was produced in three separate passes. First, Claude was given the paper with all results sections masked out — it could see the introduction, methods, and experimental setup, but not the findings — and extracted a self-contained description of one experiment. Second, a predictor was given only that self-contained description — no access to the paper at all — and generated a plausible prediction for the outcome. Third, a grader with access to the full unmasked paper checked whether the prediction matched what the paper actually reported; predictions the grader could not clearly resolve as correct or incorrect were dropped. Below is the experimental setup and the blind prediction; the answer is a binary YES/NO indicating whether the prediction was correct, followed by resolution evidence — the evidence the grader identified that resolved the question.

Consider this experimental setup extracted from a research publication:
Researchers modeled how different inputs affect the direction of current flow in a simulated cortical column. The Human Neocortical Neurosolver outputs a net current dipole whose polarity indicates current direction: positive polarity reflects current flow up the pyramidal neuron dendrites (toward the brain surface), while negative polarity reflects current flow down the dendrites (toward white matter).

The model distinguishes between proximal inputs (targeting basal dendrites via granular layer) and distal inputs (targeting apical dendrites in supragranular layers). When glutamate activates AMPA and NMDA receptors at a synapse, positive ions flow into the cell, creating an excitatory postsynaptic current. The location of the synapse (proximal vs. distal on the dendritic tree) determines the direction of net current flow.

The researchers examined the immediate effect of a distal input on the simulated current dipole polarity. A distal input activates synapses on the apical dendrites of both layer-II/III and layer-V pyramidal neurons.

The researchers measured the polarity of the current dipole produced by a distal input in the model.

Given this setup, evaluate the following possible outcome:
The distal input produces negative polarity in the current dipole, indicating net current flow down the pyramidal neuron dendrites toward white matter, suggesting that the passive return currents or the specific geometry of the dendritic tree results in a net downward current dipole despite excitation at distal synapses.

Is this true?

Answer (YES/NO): YES